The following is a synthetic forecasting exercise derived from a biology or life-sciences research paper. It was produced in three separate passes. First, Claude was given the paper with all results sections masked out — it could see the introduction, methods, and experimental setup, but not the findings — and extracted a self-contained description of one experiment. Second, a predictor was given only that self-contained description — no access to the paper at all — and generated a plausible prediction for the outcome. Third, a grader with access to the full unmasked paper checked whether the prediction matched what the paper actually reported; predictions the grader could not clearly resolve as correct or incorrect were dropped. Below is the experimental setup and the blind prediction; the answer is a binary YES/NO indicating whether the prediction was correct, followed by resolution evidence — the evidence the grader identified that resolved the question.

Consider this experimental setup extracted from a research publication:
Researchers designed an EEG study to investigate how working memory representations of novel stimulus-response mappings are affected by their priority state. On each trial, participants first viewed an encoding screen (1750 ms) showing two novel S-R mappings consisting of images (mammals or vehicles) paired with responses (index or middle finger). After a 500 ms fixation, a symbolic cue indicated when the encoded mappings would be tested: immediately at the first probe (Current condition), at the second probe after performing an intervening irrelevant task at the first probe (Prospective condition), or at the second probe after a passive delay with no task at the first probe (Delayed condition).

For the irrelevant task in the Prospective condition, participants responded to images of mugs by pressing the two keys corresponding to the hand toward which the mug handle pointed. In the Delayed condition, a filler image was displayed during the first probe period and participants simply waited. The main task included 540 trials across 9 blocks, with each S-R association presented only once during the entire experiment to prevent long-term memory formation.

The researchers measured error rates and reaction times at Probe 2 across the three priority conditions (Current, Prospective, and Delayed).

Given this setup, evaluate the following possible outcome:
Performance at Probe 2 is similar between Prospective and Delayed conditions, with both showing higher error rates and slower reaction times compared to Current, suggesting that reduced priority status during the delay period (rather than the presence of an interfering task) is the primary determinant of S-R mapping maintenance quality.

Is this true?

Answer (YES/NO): NO